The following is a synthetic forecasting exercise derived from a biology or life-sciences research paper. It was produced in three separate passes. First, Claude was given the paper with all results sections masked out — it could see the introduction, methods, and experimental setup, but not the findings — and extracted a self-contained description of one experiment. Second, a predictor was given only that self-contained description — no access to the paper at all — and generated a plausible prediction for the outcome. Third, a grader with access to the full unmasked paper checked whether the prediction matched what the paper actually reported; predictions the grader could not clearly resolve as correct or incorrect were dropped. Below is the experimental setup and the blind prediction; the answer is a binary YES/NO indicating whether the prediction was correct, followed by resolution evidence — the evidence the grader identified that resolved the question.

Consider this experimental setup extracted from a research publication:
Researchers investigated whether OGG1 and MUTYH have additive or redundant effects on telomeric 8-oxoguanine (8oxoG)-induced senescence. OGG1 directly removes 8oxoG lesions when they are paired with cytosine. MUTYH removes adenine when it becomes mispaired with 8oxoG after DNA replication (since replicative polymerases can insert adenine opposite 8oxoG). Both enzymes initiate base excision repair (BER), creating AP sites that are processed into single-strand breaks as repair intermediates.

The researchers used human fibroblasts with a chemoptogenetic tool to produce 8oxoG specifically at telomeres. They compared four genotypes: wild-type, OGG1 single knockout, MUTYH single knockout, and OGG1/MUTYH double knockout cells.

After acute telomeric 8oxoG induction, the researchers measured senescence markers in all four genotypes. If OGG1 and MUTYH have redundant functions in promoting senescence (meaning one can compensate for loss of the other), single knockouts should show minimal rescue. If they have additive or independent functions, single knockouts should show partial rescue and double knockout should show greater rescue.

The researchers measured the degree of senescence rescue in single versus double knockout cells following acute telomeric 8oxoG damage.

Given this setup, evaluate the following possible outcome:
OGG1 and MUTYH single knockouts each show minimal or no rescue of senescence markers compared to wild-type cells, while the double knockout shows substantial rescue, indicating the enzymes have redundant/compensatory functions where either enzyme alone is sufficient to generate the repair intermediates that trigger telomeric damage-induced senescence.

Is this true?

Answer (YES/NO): NO